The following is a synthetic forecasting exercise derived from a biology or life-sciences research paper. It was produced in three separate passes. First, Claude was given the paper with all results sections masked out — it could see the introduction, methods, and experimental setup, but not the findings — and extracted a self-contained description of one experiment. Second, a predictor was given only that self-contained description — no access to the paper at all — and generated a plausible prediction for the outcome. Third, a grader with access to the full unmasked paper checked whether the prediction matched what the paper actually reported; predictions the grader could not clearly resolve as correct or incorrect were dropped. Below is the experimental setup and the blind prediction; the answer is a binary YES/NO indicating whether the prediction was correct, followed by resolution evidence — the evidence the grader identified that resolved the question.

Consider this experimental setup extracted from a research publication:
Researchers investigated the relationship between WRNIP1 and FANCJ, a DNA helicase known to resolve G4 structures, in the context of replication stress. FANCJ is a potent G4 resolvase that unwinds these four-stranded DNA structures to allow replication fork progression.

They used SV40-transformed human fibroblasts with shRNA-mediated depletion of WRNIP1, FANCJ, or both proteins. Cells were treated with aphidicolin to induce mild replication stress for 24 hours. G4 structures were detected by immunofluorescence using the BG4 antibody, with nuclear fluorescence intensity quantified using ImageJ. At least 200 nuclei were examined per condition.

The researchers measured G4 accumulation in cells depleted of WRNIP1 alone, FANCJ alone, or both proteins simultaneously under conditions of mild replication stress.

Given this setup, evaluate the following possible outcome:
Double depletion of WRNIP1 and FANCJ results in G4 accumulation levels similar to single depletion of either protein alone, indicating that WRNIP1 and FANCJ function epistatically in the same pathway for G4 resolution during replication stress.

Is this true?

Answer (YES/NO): YES